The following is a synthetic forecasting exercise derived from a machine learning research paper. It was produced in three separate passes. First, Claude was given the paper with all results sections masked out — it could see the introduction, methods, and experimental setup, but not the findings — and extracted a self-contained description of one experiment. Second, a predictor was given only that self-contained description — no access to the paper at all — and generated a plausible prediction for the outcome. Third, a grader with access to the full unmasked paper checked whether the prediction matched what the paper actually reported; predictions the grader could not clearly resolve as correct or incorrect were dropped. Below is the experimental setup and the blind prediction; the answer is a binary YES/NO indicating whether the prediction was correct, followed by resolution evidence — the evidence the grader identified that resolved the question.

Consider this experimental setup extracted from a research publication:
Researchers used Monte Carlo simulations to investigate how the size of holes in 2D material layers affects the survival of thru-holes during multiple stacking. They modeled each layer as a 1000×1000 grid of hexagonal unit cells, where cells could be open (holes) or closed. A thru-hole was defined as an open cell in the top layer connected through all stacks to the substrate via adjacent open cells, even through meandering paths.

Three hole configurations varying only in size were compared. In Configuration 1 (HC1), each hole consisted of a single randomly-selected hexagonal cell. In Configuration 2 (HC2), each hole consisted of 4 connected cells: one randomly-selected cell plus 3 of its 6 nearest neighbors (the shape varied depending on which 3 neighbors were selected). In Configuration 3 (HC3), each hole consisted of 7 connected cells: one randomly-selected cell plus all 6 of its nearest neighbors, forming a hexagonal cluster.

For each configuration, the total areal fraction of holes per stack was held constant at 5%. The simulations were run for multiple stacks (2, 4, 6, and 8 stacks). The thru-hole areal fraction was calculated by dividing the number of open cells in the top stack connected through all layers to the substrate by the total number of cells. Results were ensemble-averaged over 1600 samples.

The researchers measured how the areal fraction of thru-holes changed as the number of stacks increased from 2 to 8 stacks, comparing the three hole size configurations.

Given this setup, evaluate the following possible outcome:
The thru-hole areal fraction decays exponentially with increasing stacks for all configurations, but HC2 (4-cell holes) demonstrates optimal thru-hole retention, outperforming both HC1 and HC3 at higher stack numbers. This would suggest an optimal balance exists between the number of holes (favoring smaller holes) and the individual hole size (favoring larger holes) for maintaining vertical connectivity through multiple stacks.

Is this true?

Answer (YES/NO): YES